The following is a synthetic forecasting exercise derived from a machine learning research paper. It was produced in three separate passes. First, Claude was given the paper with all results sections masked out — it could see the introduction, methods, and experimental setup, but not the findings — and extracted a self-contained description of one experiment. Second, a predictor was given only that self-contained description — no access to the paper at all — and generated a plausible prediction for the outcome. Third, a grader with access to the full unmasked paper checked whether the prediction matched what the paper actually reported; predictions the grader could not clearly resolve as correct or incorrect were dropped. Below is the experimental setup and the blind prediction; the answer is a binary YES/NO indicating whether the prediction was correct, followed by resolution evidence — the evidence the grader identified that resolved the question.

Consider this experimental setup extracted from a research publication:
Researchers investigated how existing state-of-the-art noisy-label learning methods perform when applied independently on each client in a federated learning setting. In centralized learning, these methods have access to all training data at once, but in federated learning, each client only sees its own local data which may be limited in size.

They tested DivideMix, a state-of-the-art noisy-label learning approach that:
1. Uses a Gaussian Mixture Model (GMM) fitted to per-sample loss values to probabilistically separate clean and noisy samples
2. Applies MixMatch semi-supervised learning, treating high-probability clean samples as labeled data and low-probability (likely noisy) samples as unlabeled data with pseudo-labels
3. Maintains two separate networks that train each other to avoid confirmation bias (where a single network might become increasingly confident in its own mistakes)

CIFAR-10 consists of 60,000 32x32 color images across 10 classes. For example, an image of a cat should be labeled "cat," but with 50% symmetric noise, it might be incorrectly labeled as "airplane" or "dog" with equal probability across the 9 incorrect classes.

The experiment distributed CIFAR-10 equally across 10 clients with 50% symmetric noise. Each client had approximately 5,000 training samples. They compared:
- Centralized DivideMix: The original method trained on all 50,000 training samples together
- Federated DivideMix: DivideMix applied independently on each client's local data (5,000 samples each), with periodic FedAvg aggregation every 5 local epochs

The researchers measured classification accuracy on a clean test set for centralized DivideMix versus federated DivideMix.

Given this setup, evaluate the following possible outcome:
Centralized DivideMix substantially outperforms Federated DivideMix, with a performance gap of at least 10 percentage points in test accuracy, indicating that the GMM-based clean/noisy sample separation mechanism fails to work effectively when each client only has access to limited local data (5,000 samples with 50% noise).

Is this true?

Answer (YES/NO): YES